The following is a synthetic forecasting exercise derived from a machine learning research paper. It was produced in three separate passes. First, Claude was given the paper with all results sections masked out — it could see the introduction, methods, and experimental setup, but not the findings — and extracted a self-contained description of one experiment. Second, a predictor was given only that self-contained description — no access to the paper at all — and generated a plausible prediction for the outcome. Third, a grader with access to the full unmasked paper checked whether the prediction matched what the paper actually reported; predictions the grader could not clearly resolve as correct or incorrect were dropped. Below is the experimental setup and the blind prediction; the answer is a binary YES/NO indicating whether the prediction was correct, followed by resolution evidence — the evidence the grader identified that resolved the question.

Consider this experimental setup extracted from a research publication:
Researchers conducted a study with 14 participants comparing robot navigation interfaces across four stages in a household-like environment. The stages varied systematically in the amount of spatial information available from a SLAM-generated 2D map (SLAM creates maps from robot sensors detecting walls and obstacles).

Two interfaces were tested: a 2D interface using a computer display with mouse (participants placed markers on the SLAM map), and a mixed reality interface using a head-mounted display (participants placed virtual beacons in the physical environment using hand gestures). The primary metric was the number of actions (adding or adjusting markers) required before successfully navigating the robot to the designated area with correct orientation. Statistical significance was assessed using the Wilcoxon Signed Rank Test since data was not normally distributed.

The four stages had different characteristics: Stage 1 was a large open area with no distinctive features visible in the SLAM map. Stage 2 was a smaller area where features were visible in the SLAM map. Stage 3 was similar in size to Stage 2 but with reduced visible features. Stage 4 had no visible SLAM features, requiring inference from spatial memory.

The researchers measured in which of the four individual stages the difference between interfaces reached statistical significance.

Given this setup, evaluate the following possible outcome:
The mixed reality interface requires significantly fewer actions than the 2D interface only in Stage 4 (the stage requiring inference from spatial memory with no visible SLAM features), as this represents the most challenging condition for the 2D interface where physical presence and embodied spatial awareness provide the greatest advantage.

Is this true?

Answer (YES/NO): NO